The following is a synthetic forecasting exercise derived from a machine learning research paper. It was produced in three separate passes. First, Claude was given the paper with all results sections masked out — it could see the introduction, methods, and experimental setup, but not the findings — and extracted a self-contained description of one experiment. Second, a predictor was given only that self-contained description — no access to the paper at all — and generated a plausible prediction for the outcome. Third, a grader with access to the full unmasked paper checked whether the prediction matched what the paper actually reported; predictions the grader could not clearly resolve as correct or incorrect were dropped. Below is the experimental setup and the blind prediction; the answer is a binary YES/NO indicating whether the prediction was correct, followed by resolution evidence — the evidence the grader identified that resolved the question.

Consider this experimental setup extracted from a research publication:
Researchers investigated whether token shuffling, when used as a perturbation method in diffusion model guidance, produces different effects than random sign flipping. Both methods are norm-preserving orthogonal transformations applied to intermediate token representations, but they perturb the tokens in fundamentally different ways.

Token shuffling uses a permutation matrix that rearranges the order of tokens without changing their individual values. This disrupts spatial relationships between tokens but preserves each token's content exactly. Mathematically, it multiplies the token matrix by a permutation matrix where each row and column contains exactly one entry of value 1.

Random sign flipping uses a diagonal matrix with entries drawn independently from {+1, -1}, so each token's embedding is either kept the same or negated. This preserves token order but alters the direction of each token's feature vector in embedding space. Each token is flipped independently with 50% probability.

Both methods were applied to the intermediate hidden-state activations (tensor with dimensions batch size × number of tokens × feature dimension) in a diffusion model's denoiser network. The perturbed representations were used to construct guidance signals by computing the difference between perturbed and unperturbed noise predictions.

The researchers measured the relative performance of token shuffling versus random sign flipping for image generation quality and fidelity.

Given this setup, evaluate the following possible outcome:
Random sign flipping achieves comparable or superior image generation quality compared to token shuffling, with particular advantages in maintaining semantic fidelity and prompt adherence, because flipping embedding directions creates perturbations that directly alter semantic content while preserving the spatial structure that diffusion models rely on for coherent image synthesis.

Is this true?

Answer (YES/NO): NO